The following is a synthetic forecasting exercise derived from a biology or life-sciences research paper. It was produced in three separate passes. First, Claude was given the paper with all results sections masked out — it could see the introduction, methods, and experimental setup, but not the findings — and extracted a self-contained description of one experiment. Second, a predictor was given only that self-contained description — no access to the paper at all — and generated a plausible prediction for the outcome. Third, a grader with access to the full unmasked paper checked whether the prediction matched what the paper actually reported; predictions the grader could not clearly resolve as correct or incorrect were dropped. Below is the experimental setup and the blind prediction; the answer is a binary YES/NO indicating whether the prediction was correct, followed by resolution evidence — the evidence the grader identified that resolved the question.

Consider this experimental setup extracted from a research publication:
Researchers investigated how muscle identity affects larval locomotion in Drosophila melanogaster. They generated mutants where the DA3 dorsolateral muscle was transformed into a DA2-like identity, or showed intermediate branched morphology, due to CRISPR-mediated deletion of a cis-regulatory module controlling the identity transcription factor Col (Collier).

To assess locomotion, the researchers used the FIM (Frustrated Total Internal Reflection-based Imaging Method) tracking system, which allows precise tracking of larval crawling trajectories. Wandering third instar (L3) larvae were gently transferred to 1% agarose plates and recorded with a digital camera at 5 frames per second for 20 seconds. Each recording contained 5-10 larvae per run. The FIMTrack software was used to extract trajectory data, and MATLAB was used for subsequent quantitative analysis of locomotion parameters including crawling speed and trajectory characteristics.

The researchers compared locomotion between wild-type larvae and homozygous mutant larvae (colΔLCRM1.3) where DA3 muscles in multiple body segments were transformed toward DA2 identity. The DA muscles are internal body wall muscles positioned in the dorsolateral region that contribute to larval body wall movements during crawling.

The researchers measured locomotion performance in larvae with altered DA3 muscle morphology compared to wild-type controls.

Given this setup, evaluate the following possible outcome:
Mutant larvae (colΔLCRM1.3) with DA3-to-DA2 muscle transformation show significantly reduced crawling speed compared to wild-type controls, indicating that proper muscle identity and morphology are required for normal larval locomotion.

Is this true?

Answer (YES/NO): NO